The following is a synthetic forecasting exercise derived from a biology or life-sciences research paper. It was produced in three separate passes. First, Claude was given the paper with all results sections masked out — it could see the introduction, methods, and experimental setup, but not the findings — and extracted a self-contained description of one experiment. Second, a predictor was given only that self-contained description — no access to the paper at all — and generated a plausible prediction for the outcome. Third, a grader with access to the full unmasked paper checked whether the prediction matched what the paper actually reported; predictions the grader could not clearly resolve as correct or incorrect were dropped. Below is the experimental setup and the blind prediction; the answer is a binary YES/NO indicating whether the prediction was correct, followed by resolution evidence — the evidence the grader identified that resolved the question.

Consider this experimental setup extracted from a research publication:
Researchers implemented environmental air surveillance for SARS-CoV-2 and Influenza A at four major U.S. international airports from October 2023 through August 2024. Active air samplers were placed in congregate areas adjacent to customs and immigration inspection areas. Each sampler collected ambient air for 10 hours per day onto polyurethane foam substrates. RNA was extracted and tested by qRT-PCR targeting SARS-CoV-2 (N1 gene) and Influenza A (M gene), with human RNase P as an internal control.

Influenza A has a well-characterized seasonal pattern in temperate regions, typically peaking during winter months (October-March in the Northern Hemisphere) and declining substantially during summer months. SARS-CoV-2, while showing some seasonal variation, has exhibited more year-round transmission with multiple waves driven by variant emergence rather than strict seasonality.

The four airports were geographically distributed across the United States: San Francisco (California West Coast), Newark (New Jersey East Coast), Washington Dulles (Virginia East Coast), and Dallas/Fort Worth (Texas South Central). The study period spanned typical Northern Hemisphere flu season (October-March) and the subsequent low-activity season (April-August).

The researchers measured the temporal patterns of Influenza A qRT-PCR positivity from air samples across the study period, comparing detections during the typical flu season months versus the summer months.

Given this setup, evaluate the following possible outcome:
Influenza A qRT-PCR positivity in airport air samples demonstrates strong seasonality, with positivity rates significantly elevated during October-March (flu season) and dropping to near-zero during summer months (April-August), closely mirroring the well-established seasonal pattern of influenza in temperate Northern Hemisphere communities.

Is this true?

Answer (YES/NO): NO